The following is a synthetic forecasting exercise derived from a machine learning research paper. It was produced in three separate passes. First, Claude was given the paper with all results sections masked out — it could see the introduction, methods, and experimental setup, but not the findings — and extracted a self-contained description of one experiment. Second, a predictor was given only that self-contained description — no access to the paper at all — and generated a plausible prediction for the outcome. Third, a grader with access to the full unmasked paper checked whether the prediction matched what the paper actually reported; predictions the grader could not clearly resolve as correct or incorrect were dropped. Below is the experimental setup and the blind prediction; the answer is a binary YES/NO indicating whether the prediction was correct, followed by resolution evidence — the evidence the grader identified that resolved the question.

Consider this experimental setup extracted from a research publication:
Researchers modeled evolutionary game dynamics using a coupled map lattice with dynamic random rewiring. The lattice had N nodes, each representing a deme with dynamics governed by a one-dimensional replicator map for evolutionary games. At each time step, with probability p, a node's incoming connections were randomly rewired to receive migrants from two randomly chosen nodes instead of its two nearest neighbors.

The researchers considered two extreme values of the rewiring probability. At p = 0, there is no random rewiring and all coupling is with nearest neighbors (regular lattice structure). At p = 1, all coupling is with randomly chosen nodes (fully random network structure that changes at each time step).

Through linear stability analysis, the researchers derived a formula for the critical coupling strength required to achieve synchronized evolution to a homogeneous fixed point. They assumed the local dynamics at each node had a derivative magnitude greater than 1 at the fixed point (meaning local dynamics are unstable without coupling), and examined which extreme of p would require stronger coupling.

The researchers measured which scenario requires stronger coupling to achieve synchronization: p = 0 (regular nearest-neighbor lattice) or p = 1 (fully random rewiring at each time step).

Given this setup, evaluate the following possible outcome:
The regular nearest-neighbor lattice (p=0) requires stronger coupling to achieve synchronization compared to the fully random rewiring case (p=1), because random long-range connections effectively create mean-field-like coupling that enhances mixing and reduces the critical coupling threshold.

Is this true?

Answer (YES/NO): YES